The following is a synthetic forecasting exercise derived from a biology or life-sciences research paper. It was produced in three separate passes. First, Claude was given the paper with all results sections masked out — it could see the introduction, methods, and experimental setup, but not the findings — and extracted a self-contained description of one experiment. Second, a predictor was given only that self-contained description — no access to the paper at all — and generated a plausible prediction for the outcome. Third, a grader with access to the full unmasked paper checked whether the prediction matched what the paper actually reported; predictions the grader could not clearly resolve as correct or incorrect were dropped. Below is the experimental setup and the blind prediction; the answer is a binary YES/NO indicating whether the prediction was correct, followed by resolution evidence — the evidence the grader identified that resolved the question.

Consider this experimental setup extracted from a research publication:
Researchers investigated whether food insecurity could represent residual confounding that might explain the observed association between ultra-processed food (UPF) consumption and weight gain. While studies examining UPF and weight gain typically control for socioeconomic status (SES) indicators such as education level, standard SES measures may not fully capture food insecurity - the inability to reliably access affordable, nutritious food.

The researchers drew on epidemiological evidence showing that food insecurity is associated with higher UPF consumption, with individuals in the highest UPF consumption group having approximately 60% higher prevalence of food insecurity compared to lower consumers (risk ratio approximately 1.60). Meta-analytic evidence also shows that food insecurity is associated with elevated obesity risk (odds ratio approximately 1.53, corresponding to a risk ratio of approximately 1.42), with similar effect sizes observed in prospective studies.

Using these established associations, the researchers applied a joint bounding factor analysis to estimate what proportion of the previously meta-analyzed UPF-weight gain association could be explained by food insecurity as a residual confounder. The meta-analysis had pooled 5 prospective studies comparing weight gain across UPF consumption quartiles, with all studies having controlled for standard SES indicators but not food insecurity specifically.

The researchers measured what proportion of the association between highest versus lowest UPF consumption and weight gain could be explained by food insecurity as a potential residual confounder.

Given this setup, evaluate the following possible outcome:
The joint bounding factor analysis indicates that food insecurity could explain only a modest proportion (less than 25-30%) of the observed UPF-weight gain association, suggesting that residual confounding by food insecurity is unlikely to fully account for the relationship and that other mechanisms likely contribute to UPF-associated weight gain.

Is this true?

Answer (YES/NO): NO